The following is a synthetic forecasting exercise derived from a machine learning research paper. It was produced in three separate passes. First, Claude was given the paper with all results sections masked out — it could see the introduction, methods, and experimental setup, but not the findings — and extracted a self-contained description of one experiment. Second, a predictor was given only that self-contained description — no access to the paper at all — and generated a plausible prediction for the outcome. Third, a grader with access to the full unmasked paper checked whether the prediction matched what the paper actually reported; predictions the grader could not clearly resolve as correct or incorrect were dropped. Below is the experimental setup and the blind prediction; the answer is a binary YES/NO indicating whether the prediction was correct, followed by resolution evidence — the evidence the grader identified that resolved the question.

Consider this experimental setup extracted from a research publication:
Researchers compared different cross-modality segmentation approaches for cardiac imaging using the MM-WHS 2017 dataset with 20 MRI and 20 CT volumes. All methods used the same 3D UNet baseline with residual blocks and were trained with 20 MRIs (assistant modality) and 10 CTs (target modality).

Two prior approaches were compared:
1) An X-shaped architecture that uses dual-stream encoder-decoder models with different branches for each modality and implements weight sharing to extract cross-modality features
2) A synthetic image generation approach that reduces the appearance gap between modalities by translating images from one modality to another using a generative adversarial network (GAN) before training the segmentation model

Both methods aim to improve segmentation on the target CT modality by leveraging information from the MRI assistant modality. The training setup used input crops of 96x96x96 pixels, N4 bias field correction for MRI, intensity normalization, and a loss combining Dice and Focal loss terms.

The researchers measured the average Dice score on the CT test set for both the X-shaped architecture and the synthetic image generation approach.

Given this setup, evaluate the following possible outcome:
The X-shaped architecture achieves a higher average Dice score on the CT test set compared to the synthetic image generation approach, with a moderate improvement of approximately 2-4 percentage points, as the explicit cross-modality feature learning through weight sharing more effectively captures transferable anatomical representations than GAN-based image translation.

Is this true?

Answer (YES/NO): NO